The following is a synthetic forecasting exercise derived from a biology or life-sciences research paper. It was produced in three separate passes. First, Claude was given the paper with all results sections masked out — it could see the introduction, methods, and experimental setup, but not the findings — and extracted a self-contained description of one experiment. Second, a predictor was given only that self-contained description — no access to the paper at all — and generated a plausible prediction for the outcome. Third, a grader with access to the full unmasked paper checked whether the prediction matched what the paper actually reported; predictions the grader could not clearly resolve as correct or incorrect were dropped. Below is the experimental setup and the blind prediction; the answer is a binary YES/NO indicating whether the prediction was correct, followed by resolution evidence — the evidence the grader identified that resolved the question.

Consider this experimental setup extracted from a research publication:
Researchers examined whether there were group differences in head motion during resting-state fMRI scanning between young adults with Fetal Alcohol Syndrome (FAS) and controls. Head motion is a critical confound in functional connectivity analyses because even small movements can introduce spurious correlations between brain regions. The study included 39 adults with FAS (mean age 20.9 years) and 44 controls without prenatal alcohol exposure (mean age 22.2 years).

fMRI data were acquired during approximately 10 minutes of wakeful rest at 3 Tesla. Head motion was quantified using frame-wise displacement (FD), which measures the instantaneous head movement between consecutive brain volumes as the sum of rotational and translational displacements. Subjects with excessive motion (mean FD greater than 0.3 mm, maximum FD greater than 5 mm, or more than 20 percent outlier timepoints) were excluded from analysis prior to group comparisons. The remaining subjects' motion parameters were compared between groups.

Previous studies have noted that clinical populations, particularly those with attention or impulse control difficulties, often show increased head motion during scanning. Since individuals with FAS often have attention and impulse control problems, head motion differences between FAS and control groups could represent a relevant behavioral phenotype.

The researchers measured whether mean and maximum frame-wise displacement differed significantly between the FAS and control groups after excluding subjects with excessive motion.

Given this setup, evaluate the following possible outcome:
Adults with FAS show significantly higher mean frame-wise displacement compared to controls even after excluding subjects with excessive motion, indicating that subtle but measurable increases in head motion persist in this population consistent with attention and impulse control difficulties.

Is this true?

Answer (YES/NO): NO